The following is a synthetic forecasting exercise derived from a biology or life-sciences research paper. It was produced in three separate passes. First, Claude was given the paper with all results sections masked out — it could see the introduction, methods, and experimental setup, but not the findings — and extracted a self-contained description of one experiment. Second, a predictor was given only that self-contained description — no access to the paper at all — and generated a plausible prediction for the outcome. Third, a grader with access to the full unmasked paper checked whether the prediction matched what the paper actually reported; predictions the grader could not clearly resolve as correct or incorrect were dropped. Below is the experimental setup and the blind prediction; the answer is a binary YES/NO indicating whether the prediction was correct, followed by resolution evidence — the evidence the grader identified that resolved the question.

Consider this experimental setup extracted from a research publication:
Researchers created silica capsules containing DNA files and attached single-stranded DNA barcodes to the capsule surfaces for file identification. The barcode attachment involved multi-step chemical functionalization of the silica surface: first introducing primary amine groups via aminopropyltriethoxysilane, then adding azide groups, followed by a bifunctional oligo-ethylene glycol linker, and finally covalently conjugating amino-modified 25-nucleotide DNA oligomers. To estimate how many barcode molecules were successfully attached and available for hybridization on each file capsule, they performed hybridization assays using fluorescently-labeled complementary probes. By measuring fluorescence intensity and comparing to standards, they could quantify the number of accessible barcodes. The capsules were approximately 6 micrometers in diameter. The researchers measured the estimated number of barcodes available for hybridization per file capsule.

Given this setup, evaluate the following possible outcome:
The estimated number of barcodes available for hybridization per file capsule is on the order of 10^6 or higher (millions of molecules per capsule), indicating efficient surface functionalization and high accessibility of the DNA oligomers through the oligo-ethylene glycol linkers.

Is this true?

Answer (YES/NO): YES